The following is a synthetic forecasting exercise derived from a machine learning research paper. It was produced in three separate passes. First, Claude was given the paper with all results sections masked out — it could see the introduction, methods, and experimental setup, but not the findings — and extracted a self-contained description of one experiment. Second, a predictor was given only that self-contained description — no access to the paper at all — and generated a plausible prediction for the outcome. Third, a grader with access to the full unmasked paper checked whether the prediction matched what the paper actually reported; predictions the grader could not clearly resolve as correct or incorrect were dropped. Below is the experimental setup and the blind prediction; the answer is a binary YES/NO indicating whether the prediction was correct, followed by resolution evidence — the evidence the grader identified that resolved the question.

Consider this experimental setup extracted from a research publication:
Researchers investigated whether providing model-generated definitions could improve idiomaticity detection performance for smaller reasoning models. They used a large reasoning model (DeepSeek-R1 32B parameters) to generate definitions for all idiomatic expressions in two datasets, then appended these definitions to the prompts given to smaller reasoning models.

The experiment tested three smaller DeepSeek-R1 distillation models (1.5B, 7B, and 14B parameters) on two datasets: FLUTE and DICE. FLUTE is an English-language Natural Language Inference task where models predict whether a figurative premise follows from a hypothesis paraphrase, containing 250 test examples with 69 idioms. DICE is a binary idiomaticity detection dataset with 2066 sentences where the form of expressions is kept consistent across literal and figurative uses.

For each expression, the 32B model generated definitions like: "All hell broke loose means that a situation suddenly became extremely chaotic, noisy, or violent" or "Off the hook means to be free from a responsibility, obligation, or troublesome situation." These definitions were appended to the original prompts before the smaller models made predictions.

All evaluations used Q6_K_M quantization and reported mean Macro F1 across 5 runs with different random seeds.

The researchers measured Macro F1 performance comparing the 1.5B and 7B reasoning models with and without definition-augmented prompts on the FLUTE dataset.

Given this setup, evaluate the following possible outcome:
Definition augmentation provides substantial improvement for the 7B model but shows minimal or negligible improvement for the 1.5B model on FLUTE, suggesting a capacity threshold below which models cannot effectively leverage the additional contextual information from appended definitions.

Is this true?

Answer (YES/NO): NO